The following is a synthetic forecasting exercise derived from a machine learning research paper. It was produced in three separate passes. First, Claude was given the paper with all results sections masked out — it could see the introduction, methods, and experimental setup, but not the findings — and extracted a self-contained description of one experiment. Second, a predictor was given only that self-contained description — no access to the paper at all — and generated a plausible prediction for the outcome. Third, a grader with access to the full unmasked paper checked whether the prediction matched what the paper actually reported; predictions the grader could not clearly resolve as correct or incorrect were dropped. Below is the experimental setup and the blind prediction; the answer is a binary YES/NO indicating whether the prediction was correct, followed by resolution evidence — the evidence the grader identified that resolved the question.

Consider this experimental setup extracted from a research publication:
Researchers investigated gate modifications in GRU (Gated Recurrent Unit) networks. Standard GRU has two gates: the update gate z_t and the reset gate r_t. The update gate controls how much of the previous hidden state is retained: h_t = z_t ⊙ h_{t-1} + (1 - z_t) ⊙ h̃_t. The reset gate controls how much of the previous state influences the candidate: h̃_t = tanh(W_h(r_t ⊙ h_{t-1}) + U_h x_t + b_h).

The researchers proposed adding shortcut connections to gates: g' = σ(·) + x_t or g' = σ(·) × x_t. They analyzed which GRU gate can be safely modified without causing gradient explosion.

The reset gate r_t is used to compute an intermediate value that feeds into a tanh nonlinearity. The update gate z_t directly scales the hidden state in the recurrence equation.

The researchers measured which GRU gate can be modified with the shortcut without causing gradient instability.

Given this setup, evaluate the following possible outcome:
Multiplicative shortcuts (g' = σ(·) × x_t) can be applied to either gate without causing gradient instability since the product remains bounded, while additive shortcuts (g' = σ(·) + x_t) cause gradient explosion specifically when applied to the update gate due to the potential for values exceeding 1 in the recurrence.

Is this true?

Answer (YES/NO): NO